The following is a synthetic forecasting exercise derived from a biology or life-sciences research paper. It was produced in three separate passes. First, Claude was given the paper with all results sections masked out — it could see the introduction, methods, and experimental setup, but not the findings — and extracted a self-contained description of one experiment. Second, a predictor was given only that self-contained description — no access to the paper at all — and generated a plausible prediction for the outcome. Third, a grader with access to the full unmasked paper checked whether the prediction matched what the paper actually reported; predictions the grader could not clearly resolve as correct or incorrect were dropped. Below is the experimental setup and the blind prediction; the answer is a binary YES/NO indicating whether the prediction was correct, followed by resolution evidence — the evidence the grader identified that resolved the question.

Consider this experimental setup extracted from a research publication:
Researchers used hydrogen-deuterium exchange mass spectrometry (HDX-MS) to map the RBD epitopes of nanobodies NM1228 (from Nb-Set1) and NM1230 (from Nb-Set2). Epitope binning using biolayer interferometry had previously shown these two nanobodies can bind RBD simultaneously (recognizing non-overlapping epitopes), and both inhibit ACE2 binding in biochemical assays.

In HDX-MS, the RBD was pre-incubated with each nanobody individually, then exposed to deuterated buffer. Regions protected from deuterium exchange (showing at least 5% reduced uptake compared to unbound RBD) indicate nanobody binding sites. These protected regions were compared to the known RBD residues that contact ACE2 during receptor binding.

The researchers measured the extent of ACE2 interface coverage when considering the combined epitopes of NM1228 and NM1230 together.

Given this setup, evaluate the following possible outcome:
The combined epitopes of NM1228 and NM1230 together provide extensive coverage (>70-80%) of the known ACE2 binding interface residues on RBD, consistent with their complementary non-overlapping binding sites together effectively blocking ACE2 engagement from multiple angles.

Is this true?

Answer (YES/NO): YES